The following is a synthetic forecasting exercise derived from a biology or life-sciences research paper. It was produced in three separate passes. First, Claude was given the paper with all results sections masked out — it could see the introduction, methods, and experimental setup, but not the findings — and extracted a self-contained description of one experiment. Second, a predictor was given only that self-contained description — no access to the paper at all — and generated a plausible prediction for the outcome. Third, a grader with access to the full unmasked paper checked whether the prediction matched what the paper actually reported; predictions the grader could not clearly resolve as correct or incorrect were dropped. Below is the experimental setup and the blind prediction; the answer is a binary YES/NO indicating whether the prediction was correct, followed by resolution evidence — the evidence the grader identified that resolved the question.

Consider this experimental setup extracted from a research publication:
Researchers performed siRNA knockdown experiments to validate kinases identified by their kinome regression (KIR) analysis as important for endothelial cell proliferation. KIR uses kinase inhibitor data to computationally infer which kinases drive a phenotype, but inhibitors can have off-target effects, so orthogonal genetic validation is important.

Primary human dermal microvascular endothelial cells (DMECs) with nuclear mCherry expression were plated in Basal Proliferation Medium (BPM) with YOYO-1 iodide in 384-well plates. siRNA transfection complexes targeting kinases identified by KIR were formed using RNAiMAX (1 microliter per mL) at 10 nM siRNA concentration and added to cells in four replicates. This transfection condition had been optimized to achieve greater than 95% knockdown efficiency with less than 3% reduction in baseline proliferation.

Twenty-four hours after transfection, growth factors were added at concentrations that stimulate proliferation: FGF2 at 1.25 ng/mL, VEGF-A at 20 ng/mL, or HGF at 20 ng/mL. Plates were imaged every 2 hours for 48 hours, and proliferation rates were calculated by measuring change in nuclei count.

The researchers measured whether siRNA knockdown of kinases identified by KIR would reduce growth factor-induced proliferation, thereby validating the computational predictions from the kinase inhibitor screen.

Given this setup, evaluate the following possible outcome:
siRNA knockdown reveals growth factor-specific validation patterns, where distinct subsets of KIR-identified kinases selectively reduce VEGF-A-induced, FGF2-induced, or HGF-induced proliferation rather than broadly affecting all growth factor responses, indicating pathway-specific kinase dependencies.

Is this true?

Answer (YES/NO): NO